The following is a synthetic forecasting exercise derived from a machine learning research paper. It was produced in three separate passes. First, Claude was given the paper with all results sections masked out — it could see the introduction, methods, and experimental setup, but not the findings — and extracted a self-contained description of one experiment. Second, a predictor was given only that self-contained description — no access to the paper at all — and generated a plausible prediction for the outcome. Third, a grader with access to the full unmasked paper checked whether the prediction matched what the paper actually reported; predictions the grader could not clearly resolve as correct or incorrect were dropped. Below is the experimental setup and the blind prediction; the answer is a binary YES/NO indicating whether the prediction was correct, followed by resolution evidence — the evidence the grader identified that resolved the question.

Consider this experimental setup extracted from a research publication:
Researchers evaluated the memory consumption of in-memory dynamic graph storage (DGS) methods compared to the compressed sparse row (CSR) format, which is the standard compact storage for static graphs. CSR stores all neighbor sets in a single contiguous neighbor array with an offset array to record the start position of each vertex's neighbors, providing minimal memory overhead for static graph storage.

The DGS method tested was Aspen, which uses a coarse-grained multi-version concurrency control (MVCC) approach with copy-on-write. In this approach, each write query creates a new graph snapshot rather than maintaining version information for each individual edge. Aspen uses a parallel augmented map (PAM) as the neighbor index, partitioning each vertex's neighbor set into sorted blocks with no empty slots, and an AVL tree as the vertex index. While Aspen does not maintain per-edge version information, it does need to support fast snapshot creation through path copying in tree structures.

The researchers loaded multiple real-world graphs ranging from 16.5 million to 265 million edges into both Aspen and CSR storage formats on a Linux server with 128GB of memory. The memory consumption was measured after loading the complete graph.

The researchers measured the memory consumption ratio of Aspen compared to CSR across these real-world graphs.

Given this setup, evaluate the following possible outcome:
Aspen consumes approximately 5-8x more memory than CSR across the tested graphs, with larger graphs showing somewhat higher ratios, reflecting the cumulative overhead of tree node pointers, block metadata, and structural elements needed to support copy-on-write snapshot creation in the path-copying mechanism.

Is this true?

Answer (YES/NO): NO